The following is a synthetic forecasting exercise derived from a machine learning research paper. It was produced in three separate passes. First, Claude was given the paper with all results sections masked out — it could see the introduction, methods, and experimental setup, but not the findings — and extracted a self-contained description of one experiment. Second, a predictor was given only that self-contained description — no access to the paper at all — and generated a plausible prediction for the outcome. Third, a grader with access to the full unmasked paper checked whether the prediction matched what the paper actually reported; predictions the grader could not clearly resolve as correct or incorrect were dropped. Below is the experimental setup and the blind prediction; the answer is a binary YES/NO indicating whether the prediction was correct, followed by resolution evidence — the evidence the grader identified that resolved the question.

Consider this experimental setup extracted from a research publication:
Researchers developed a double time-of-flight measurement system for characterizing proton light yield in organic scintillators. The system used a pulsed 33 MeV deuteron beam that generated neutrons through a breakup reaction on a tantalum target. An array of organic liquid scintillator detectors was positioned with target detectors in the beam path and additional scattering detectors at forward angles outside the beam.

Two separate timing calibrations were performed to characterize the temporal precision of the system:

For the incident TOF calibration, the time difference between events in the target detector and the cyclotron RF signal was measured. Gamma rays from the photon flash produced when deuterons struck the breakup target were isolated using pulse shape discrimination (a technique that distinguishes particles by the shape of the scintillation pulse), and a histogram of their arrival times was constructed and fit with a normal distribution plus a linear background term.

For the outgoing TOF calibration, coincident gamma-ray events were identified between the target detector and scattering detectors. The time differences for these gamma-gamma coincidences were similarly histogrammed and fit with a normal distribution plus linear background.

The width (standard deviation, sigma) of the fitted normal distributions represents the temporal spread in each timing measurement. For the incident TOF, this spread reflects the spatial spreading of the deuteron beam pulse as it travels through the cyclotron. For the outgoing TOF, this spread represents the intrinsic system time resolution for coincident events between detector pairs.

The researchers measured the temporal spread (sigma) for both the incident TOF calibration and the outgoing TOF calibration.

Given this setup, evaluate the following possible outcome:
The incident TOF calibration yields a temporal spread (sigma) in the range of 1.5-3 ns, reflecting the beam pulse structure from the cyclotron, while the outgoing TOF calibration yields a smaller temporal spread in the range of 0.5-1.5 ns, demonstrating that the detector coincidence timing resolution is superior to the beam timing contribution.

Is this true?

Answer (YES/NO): NO